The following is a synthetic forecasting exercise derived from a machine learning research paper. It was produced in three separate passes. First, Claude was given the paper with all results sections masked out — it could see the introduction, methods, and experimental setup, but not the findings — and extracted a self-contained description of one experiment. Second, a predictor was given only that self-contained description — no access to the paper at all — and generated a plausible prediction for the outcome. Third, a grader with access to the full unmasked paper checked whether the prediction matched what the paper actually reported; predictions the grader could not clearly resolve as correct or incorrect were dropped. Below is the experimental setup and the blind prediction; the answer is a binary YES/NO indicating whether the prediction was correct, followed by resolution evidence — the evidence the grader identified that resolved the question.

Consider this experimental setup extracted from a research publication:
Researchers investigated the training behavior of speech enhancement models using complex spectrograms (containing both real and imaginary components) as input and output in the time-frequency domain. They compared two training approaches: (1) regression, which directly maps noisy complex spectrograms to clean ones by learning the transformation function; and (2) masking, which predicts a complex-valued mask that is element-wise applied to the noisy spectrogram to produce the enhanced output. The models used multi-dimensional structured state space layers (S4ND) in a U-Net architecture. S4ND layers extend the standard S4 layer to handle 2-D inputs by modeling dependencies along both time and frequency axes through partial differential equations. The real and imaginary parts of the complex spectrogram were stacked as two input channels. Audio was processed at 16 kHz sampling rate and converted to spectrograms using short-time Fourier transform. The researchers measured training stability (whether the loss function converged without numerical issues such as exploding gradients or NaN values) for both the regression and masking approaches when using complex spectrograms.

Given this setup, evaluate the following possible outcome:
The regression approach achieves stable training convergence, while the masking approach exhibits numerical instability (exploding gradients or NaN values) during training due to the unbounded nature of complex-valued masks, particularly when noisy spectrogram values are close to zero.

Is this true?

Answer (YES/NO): NO